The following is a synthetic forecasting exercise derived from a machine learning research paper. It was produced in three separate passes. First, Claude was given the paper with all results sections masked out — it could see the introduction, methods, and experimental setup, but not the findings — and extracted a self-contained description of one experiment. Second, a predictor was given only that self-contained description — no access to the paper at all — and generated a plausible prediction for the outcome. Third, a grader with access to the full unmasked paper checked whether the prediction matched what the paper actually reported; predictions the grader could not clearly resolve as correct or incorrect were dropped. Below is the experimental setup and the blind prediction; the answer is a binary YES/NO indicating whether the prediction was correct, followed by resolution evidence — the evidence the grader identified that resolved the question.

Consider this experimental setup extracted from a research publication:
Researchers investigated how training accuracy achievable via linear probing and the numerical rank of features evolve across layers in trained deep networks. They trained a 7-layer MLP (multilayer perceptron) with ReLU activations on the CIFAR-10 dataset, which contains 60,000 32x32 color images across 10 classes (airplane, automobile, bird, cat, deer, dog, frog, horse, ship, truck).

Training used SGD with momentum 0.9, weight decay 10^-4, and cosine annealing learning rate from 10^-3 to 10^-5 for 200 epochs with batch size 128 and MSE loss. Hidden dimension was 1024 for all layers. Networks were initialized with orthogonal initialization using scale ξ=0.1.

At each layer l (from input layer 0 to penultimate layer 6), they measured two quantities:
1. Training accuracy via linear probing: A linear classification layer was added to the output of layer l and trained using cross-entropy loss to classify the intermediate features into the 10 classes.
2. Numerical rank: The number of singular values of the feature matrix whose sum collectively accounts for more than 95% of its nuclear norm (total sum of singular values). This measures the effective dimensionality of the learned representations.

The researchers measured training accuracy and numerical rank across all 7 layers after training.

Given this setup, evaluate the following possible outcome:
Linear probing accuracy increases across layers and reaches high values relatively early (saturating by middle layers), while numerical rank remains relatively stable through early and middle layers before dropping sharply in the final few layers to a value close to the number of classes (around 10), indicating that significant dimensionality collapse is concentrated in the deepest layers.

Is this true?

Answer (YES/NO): NO